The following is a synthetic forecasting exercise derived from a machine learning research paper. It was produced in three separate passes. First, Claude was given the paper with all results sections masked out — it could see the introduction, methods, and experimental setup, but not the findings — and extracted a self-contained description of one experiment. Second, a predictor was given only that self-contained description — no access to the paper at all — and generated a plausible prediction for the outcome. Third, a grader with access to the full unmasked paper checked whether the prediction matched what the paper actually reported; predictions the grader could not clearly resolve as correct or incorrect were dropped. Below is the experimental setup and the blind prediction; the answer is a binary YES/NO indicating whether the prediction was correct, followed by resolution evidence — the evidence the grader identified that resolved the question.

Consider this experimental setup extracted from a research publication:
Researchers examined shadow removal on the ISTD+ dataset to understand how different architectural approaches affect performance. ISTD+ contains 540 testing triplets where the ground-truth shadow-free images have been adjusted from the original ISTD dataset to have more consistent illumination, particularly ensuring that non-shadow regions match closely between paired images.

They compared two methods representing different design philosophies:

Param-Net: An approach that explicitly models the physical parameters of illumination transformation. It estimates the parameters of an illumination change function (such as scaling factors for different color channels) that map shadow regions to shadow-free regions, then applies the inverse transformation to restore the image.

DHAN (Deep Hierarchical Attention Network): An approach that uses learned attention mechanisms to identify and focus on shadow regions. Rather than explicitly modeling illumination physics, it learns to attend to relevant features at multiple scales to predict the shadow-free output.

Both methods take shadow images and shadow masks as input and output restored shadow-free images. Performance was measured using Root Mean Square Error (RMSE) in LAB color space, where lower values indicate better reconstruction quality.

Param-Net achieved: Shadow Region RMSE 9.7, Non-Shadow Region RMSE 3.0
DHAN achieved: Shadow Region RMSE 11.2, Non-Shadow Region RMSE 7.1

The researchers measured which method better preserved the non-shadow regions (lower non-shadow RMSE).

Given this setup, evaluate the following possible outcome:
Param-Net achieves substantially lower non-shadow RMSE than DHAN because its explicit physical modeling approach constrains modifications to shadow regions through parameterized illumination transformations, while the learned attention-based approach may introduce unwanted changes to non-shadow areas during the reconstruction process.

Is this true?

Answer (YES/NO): YES